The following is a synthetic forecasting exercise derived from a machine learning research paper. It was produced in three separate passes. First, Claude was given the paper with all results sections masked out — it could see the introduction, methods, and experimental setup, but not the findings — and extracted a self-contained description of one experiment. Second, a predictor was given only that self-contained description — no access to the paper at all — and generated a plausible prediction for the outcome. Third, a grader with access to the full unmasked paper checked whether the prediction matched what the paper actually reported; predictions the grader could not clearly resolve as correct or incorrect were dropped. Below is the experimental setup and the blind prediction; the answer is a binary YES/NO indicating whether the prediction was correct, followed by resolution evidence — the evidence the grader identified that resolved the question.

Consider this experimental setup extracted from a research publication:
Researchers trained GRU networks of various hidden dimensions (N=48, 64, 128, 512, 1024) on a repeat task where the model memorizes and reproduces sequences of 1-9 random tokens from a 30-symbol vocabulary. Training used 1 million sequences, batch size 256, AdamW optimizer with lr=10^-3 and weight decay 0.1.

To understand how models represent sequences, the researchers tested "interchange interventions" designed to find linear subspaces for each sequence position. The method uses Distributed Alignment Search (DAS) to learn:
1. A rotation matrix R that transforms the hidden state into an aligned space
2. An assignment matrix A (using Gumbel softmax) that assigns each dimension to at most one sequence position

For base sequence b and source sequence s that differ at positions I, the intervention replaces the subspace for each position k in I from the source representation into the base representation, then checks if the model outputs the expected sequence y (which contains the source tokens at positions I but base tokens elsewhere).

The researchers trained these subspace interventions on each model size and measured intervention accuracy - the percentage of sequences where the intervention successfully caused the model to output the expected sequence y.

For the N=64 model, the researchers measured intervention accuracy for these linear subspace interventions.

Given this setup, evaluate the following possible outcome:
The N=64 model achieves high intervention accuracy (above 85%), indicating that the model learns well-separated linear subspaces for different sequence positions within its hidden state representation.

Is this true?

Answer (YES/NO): NO